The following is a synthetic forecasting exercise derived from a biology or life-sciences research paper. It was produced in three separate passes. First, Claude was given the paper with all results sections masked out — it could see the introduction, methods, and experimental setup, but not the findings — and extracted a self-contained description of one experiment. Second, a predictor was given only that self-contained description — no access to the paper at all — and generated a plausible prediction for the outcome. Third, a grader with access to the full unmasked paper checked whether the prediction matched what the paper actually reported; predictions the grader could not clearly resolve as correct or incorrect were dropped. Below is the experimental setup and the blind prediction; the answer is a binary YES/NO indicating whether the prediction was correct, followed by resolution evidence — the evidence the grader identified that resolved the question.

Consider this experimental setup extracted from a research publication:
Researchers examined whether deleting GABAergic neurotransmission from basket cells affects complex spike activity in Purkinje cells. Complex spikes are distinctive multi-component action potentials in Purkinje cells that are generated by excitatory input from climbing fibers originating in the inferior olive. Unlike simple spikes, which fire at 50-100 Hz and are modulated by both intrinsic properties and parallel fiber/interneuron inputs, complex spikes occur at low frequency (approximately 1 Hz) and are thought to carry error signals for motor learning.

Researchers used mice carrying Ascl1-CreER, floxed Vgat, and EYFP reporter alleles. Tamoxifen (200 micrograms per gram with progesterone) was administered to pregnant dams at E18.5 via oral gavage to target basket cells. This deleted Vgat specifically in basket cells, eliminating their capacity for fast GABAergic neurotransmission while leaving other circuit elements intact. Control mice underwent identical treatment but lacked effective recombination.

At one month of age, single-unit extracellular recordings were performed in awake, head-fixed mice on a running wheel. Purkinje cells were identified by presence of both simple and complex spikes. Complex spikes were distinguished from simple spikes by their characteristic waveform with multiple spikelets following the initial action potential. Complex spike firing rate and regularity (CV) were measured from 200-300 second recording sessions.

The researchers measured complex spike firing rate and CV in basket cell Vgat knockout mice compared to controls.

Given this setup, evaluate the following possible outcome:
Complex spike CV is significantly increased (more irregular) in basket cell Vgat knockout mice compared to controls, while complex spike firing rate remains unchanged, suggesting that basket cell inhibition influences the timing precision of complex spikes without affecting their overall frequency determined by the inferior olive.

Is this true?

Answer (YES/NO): NO